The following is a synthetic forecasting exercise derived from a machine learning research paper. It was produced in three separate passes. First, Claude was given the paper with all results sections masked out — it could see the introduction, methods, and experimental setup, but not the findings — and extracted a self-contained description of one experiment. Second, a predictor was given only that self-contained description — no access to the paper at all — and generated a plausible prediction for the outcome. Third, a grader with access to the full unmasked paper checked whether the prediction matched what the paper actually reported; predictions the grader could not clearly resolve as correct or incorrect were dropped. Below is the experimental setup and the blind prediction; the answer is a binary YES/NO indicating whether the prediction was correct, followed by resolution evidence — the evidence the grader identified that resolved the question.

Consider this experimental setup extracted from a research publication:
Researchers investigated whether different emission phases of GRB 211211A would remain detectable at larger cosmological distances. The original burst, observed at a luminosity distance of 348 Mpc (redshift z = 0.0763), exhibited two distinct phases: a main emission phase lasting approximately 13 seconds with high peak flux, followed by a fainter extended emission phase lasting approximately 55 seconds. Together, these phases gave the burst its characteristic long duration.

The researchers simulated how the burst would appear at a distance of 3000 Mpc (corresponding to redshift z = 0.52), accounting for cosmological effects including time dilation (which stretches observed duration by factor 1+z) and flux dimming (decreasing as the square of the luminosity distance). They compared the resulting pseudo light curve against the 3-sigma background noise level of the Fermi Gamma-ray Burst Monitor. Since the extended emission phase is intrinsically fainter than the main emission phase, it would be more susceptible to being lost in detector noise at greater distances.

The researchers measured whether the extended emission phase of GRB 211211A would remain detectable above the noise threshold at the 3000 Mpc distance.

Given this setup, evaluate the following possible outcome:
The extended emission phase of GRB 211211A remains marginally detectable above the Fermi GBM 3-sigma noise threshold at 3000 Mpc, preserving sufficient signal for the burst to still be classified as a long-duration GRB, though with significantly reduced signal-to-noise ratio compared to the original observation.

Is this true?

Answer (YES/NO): NO